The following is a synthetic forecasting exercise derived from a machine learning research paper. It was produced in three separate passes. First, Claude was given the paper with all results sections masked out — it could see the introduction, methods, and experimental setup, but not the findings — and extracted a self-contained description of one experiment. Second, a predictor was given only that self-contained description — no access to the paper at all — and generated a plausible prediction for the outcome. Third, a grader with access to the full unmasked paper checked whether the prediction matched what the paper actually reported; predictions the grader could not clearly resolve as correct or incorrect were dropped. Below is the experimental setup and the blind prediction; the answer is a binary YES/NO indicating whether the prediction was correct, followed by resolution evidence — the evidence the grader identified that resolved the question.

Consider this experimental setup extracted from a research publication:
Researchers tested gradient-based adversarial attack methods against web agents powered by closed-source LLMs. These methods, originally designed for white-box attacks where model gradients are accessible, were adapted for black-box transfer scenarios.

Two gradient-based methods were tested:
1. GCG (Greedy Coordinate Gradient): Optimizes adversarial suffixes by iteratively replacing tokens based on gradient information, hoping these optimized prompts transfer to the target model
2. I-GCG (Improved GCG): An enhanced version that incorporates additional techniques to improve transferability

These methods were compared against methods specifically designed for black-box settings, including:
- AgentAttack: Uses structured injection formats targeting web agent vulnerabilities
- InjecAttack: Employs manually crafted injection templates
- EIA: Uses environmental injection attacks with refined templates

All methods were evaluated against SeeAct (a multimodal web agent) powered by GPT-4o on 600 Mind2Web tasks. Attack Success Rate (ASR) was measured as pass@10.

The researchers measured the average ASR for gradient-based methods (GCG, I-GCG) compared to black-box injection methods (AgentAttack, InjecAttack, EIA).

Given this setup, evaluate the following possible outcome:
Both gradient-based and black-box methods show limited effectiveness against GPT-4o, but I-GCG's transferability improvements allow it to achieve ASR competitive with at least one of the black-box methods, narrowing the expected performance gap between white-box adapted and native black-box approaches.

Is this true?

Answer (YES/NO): NO